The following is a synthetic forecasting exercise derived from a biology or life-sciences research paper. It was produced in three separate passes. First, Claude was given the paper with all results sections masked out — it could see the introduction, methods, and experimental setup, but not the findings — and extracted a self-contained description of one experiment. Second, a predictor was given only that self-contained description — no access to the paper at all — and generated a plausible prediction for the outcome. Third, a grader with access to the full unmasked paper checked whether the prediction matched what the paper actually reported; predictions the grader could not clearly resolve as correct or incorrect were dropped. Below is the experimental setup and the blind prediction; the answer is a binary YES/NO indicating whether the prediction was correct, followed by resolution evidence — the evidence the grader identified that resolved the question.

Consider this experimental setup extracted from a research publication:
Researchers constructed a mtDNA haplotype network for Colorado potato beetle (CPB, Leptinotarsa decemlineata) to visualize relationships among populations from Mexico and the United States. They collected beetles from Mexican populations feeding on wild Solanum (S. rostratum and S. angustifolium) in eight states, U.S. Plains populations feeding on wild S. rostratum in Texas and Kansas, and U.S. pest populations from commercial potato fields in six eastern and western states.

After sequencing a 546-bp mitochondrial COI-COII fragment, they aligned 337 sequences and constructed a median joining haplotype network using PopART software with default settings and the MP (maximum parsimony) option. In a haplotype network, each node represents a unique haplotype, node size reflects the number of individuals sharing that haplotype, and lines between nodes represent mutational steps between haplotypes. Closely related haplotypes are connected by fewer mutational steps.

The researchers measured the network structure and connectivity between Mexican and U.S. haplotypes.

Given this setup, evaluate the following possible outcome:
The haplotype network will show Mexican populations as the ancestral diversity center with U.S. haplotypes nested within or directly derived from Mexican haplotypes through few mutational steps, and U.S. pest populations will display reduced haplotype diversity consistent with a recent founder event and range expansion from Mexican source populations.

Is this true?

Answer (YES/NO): NO